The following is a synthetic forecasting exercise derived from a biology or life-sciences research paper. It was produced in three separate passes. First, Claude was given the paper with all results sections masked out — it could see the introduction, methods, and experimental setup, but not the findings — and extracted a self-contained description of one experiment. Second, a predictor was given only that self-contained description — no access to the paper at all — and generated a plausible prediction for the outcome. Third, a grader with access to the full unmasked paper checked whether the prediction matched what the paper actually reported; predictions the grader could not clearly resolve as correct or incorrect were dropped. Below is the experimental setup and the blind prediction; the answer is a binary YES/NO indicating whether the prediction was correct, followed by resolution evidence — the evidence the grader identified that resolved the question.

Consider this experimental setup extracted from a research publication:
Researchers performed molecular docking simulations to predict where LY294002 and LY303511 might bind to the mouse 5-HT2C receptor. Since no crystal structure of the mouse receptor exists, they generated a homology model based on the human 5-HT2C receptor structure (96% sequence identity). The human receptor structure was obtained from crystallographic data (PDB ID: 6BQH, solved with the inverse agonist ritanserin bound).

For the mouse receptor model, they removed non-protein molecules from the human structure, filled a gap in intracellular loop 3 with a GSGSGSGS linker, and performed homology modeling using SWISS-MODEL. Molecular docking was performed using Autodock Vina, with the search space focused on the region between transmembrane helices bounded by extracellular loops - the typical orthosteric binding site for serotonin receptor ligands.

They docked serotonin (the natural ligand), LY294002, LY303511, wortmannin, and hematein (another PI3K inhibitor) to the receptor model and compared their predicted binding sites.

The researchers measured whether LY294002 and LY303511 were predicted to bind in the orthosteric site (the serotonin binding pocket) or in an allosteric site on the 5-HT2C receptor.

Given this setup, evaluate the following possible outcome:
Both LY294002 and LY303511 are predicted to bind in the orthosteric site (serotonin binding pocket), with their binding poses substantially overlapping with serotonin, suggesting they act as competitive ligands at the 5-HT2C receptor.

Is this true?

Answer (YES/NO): YES